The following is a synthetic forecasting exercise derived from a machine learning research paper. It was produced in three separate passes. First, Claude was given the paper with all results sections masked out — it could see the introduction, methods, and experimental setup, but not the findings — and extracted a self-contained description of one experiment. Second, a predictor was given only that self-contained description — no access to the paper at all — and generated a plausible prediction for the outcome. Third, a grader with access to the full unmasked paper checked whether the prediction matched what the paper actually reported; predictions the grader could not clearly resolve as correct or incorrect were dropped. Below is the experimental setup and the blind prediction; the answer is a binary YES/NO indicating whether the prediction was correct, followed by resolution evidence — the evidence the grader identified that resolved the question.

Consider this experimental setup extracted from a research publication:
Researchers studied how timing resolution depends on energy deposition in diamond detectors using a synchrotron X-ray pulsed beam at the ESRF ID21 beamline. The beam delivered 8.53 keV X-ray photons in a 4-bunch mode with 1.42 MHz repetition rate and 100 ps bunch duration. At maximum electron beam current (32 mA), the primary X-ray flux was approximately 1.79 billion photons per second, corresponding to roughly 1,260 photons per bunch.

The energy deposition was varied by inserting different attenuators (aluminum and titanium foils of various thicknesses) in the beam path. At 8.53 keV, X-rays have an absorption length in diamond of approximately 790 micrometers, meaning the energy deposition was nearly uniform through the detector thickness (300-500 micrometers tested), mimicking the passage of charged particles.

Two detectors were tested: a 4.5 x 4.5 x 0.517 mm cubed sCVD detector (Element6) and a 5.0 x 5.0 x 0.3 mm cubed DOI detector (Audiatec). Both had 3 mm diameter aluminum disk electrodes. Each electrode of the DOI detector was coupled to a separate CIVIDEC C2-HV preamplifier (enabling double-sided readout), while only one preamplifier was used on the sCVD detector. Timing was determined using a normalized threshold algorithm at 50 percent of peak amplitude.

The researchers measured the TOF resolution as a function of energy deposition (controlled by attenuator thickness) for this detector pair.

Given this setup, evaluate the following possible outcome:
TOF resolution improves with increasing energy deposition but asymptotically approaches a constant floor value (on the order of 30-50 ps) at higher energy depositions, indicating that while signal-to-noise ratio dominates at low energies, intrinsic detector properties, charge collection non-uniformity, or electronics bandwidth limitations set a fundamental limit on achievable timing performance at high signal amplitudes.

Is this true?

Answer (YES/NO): NO